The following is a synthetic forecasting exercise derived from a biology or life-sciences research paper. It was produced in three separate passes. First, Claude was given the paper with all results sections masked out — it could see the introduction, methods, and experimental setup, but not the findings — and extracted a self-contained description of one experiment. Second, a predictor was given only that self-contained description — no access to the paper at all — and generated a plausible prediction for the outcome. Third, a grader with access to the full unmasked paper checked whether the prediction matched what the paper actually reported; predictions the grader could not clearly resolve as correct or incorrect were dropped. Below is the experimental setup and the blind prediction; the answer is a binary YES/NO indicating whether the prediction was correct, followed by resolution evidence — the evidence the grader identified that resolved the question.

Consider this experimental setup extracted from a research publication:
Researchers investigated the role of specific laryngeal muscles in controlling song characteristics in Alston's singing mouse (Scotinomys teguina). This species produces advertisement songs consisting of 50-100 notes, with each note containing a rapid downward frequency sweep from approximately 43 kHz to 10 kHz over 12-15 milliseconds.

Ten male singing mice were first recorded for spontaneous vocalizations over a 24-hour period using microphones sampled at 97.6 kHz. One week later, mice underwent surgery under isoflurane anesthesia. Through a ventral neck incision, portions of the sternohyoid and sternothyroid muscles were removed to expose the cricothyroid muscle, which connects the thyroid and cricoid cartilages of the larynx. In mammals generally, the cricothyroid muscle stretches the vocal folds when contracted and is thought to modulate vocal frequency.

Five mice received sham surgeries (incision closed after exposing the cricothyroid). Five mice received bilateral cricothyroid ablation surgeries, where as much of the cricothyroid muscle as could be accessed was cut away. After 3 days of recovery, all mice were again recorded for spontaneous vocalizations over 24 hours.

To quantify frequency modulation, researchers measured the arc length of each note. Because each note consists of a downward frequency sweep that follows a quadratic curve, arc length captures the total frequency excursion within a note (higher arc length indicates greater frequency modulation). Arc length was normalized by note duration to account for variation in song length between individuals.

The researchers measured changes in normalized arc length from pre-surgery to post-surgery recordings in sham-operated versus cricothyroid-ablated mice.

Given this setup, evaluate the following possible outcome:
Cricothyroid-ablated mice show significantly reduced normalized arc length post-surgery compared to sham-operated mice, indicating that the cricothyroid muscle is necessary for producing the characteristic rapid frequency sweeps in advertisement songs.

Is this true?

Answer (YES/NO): YES